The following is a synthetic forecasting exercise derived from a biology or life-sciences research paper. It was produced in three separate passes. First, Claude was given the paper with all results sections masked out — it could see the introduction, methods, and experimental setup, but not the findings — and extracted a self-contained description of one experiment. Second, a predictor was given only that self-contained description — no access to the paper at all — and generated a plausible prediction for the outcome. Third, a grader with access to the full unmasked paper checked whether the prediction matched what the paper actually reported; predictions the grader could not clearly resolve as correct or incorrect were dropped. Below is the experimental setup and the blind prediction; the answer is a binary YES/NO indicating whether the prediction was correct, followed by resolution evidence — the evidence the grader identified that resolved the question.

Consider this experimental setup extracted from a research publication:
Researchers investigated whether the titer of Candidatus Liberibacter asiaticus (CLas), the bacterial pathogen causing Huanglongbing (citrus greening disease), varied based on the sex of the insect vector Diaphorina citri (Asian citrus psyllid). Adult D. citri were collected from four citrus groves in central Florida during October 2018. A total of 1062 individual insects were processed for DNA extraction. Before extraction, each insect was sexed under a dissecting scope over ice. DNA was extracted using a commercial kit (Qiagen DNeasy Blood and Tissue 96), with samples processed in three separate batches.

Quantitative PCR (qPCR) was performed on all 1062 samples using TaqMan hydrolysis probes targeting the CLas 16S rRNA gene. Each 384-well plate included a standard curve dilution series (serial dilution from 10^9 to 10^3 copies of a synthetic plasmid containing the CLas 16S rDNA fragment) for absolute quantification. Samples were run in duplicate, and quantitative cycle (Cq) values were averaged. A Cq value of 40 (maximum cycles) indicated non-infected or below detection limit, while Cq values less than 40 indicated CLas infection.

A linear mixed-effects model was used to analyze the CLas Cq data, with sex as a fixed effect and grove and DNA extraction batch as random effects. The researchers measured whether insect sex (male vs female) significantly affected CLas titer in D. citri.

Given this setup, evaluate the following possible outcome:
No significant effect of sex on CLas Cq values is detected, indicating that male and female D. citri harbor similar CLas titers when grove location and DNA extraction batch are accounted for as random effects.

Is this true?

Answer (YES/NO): YES